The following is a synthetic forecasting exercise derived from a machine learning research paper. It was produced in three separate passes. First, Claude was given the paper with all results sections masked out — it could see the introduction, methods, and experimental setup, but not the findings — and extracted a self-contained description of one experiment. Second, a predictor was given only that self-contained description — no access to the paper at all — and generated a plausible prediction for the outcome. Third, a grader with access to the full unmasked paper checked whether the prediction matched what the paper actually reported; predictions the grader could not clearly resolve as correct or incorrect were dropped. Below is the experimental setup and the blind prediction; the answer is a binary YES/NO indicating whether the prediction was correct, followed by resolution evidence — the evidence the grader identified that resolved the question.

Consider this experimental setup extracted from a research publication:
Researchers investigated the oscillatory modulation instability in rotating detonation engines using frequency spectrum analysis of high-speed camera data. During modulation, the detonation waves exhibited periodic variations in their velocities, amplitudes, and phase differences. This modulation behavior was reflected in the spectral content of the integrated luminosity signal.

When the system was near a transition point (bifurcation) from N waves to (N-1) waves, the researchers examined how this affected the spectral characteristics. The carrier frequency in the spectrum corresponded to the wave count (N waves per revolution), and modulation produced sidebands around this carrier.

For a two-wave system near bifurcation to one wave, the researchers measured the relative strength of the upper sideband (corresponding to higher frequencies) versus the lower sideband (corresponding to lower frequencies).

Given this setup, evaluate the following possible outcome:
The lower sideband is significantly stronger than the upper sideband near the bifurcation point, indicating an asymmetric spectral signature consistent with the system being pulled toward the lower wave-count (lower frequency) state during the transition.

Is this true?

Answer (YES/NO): YES